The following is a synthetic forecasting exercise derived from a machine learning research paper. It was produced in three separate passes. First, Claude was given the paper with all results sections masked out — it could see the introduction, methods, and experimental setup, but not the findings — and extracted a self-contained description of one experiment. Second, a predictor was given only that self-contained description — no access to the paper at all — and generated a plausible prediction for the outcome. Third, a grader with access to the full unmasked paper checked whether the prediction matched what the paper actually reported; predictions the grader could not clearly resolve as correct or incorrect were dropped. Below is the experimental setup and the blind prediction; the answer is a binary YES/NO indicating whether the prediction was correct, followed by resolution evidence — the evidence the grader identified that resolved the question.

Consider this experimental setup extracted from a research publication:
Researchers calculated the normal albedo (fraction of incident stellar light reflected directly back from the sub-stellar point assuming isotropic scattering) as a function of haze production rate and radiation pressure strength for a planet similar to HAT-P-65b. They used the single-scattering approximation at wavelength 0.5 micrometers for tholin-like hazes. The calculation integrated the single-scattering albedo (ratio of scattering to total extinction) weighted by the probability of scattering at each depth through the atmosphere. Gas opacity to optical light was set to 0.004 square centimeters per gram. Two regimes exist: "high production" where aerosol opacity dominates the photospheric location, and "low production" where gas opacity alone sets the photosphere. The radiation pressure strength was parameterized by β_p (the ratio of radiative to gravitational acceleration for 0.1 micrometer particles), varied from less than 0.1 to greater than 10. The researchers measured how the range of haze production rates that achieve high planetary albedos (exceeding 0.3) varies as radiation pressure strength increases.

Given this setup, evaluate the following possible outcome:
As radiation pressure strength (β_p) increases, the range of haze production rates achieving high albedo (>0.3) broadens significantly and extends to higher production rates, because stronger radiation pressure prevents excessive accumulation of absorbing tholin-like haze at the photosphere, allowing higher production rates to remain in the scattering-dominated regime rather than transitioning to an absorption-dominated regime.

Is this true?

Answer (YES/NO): NO